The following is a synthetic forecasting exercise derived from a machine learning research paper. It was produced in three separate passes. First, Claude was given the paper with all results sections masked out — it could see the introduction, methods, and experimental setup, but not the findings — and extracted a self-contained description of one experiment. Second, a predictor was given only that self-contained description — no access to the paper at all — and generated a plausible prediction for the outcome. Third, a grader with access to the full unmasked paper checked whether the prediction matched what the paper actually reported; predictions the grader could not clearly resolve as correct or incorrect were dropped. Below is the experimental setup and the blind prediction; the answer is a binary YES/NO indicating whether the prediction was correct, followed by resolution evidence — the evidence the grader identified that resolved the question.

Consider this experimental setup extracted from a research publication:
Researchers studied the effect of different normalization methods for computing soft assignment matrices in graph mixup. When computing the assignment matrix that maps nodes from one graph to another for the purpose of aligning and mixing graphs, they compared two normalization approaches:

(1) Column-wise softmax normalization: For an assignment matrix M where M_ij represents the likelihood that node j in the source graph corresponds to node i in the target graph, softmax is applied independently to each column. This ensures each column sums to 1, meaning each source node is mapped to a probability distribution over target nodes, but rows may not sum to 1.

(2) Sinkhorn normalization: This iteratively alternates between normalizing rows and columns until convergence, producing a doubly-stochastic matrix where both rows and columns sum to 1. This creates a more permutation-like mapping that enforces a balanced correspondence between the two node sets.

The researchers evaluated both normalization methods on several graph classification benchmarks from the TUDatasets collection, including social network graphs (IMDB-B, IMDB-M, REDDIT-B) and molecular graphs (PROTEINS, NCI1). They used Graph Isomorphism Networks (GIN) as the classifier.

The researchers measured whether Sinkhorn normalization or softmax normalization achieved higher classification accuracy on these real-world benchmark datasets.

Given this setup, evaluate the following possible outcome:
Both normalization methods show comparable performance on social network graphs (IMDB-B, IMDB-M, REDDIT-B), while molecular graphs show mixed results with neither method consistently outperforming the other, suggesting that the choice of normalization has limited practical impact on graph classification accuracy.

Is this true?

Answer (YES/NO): NO